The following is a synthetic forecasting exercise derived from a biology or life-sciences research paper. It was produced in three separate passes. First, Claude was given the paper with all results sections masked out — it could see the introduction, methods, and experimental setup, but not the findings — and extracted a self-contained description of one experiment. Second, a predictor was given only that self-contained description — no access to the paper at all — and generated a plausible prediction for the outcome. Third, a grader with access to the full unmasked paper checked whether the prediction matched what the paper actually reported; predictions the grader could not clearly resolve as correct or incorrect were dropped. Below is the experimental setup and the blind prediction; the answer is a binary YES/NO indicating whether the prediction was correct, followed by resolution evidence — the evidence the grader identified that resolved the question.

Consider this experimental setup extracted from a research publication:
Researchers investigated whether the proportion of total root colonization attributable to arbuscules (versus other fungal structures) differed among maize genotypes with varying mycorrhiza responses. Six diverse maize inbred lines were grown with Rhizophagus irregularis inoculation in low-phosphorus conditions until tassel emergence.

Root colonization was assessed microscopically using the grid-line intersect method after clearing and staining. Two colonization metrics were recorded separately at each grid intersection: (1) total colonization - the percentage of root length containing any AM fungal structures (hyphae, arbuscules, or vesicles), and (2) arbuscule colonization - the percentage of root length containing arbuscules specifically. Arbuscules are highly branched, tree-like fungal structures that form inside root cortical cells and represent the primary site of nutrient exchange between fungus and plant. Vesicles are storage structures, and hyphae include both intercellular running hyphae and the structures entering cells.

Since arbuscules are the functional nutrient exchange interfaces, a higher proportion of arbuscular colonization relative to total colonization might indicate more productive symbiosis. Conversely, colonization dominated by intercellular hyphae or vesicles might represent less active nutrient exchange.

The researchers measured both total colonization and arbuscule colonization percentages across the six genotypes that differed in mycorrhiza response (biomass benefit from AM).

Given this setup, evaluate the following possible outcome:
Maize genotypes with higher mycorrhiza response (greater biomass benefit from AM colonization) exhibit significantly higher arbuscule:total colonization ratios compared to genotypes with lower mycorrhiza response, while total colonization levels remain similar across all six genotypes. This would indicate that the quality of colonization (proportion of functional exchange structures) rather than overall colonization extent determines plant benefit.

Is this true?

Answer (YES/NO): NO